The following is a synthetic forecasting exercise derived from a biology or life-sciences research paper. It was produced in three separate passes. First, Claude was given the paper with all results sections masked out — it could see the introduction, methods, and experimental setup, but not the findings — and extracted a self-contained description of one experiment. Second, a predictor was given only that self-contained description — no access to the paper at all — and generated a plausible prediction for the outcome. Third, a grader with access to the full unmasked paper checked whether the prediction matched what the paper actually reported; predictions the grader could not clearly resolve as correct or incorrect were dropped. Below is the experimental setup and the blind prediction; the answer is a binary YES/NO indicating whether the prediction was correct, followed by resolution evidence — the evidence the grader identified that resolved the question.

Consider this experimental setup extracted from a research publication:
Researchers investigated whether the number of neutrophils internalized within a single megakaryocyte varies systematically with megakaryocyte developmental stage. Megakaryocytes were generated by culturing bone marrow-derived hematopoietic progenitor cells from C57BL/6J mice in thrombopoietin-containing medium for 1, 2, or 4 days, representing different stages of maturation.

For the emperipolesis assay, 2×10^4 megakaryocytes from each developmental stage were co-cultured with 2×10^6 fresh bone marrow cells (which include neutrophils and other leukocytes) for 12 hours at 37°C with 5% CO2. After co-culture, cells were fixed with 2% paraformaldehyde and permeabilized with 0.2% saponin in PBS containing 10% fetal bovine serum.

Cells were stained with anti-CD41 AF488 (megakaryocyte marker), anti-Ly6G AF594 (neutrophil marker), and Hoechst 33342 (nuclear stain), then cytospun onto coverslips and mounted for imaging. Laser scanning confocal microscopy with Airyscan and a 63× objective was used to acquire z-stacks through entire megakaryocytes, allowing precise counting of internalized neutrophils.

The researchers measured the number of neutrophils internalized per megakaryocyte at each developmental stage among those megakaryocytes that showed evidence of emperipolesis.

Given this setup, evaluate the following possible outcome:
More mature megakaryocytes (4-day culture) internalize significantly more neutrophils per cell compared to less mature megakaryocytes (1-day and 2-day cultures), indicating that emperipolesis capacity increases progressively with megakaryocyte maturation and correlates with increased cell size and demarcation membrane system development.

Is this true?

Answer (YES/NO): YES